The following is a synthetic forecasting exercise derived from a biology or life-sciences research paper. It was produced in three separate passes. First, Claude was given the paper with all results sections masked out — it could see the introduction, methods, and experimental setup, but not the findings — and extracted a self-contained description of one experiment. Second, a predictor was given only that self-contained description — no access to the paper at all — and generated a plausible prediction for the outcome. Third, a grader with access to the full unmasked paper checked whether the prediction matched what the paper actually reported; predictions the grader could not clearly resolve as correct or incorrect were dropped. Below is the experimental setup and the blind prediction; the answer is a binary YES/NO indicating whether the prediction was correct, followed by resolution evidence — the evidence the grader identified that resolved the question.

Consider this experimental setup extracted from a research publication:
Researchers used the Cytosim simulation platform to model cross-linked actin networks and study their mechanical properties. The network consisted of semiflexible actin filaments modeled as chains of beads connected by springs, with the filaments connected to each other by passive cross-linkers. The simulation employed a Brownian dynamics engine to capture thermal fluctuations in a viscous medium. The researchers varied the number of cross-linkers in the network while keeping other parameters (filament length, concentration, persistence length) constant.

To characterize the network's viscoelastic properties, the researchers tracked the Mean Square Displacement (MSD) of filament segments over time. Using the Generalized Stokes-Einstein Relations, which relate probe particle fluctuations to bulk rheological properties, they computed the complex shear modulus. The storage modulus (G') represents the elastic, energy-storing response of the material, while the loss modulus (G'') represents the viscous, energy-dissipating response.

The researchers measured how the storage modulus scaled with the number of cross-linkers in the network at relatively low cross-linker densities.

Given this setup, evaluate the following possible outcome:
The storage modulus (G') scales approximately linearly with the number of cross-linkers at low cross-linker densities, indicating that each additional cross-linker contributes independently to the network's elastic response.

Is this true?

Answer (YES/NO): NO